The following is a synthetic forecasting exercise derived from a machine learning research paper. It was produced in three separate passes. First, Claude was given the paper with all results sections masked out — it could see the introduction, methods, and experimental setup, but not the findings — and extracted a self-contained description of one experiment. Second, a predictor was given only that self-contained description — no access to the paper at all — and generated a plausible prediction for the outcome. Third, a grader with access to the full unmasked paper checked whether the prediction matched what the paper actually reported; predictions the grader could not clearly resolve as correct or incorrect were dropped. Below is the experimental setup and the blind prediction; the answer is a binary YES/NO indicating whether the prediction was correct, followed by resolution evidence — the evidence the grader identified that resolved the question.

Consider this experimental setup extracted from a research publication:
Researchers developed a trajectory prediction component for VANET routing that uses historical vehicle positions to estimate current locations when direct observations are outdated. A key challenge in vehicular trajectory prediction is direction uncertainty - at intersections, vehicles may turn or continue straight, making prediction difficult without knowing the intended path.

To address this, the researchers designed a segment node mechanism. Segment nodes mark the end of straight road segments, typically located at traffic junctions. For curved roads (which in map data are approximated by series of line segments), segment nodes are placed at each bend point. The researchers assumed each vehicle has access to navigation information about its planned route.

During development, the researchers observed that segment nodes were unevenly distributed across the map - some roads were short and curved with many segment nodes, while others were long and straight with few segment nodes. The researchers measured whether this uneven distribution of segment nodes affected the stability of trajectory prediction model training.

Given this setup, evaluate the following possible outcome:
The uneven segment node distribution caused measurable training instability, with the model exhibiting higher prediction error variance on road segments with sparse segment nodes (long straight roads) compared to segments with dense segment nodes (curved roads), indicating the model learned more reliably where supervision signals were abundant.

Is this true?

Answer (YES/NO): NO